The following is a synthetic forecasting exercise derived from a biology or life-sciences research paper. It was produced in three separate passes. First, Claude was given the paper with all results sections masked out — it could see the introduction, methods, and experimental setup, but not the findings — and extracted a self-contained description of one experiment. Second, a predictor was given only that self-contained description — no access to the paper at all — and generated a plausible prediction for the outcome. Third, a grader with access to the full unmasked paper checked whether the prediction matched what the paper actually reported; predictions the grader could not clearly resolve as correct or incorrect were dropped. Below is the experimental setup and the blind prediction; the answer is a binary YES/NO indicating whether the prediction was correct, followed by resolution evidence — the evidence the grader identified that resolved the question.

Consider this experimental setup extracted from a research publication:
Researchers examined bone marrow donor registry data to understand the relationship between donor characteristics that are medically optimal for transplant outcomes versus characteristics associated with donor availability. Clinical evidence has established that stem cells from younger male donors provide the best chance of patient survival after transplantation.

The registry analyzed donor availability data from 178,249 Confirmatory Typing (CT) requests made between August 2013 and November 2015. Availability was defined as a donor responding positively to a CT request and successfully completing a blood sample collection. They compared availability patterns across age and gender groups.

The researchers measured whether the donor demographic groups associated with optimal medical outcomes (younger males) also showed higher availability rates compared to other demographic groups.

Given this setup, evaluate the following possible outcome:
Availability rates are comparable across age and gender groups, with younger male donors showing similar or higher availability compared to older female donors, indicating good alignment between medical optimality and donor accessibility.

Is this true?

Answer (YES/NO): NO